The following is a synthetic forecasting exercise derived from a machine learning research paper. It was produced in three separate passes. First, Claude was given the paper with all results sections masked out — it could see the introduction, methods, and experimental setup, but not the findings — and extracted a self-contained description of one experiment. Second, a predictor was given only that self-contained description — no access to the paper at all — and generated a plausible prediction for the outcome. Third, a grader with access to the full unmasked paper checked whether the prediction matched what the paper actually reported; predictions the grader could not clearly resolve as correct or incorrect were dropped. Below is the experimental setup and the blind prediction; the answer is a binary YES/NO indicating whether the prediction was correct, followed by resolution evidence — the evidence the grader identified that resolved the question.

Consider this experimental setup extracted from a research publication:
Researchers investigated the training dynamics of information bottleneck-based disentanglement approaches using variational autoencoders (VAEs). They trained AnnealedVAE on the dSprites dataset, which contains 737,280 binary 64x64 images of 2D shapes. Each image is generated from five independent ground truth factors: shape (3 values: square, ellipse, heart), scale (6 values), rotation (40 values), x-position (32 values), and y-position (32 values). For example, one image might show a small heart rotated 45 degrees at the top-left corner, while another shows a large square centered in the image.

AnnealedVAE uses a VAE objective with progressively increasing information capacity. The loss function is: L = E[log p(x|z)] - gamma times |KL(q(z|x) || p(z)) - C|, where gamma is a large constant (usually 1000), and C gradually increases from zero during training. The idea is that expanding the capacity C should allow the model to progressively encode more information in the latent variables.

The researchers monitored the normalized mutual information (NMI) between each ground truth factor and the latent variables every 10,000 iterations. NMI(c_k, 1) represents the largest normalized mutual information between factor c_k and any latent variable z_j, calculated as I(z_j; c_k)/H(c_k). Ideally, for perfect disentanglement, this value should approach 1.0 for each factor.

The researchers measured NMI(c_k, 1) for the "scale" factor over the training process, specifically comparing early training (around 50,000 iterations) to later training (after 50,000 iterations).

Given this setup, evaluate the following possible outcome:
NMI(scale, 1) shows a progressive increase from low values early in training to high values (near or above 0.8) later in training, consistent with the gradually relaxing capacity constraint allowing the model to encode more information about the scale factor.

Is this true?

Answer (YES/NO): NO